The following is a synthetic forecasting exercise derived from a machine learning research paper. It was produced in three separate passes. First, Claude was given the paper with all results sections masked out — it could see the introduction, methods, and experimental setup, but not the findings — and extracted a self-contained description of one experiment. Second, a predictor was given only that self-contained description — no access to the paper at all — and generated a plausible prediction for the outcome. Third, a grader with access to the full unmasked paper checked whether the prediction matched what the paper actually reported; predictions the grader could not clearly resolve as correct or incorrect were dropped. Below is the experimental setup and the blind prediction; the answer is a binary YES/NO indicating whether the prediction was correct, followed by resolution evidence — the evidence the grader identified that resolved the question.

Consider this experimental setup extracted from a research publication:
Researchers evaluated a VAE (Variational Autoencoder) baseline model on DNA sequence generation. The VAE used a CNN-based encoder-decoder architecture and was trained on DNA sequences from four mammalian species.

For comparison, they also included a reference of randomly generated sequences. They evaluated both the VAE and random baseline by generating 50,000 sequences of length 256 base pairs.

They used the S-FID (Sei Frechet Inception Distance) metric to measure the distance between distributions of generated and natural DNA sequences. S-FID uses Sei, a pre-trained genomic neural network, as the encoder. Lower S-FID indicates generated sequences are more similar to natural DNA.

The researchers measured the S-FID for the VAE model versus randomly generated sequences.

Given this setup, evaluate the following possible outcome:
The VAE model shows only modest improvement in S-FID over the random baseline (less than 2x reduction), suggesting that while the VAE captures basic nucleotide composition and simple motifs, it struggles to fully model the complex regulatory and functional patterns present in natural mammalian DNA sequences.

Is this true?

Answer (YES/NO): NO